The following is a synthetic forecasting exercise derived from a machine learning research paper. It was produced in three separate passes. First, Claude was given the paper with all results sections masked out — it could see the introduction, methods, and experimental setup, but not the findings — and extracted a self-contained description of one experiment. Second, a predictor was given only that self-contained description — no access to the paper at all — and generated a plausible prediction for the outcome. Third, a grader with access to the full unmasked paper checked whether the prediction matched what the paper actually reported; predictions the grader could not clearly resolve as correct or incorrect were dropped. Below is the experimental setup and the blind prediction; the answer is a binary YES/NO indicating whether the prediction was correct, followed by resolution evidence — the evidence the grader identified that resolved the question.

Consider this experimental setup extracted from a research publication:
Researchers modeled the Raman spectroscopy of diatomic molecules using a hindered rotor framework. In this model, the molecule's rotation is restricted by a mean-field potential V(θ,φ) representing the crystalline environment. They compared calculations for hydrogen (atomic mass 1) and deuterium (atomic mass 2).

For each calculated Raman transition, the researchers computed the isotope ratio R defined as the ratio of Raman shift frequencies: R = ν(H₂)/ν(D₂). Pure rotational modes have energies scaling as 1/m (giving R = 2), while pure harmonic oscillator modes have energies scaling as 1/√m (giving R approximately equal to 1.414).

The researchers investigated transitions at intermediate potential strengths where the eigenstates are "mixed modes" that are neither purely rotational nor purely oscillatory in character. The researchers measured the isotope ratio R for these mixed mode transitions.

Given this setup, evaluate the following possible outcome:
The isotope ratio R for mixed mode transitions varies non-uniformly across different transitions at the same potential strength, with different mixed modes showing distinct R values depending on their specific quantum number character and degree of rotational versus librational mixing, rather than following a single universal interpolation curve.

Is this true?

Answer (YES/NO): YES